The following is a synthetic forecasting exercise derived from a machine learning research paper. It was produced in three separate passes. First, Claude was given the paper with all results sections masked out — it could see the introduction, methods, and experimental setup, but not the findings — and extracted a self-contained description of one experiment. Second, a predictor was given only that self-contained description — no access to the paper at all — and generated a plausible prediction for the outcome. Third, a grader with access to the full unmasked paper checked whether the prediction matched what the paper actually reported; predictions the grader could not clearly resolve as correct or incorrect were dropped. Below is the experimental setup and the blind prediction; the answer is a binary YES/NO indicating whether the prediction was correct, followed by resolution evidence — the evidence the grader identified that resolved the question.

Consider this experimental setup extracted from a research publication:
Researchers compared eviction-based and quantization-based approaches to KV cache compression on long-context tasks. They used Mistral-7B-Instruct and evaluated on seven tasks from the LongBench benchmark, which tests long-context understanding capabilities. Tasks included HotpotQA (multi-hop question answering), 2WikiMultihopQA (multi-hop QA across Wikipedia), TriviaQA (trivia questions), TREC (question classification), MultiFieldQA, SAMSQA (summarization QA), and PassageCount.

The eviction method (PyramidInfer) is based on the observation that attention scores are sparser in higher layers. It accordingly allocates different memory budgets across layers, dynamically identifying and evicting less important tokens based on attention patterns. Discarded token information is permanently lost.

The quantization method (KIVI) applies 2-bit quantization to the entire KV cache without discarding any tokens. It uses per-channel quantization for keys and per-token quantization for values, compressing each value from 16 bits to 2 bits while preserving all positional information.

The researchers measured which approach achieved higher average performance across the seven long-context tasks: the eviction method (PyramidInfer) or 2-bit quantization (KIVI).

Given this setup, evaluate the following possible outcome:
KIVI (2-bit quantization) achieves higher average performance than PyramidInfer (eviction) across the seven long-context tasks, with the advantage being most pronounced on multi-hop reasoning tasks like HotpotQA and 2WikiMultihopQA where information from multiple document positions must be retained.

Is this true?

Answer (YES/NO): NO